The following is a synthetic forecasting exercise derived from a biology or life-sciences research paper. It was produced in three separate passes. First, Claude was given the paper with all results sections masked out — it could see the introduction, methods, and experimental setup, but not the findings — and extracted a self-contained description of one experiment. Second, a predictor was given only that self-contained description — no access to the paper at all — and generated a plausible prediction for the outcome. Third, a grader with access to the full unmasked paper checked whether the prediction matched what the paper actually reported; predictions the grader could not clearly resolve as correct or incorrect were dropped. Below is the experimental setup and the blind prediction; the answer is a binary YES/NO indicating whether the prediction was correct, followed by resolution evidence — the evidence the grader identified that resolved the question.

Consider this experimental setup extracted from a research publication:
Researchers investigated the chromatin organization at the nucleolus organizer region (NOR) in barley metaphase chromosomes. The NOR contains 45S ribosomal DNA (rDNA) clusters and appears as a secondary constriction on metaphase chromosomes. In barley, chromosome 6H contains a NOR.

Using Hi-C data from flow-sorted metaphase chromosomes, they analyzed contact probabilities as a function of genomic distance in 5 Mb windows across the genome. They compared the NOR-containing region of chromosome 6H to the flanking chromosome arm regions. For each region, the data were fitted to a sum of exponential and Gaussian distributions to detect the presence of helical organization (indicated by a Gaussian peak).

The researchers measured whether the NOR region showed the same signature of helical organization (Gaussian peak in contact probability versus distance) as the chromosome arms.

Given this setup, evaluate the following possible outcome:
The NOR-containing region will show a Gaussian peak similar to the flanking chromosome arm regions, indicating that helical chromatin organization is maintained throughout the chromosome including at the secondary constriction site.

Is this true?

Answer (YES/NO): NO